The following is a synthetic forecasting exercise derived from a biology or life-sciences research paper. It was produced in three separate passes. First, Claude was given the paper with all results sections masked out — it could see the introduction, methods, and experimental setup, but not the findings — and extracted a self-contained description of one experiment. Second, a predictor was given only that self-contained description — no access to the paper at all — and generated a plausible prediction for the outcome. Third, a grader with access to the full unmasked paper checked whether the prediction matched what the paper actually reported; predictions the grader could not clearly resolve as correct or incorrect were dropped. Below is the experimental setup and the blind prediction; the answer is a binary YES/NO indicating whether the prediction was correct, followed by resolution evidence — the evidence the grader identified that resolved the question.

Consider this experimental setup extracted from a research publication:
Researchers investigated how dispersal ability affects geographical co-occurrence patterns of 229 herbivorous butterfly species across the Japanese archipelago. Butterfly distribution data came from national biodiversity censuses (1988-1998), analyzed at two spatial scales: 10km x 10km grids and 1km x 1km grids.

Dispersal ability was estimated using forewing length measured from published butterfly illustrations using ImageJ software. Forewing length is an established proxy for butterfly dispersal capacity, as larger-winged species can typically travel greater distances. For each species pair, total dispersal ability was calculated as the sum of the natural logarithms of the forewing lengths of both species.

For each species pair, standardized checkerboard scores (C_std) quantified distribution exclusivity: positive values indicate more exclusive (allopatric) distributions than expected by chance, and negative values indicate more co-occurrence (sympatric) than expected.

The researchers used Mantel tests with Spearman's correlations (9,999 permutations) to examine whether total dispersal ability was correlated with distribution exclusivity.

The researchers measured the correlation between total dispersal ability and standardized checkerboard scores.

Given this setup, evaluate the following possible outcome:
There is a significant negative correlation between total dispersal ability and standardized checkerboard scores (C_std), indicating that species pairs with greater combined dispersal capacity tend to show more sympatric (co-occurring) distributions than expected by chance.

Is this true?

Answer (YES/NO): YES